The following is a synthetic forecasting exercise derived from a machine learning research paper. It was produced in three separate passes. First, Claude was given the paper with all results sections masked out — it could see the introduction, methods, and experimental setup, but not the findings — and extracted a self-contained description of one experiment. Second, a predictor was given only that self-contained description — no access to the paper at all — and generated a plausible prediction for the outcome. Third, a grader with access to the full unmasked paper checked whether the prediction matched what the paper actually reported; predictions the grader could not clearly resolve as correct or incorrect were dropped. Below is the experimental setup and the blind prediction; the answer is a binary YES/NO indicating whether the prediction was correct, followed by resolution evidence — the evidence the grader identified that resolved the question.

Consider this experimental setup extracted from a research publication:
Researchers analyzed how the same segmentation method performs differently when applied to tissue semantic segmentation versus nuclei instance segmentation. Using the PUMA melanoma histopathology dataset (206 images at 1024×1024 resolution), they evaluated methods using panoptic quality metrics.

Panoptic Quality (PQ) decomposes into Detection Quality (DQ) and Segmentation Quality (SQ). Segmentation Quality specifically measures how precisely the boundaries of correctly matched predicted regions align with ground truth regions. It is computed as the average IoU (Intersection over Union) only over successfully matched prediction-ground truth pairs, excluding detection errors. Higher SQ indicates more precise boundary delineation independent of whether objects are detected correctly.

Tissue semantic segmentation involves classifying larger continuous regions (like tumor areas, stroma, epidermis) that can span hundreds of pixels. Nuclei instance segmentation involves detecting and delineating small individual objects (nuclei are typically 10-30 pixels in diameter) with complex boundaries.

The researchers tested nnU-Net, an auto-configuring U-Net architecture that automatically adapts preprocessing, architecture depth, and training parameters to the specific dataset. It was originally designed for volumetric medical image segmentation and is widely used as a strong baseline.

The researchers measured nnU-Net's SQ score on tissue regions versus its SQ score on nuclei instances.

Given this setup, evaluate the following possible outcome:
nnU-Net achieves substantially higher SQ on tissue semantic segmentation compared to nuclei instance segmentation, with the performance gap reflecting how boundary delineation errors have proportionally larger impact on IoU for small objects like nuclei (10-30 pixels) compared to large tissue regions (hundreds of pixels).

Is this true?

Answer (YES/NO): NO